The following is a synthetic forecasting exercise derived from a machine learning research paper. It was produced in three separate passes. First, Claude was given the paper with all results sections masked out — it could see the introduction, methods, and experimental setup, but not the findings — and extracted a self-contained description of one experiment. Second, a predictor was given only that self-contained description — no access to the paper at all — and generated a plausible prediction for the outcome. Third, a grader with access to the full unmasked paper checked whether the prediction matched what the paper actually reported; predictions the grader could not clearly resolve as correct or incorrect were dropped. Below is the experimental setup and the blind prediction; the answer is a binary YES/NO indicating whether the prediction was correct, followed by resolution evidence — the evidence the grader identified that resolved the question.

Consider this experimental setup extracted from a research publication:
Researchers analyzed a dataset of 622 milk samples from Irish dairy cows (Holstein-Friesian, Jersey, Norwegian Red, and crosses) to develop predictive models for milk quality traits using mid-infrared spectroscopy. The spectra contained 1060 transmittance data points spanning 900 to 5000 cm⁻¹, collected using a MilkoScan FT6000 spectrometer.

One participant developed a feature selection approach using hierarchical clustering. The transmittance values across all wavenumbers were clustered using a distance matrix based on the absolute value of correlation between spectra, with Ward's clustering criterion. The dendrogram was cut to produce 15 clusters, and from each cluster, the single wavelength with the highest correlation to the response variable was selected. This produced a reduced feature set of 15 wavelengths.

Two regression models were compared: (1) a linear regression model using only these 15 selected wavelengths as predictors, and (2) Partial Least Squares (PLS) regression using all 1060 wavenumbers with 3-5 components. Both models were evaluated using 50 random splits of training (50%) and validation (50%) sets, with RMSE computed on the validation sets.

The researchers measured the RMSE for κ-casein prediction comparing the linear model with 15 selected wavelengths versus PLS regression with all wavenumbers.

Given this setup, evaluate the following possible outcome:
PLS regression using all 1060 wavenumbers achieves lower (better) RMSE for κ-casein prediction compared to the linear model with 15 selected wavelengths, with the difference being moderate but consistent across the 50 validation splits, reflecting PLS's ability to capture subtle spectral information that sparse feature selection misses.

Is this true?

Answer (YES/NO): NO